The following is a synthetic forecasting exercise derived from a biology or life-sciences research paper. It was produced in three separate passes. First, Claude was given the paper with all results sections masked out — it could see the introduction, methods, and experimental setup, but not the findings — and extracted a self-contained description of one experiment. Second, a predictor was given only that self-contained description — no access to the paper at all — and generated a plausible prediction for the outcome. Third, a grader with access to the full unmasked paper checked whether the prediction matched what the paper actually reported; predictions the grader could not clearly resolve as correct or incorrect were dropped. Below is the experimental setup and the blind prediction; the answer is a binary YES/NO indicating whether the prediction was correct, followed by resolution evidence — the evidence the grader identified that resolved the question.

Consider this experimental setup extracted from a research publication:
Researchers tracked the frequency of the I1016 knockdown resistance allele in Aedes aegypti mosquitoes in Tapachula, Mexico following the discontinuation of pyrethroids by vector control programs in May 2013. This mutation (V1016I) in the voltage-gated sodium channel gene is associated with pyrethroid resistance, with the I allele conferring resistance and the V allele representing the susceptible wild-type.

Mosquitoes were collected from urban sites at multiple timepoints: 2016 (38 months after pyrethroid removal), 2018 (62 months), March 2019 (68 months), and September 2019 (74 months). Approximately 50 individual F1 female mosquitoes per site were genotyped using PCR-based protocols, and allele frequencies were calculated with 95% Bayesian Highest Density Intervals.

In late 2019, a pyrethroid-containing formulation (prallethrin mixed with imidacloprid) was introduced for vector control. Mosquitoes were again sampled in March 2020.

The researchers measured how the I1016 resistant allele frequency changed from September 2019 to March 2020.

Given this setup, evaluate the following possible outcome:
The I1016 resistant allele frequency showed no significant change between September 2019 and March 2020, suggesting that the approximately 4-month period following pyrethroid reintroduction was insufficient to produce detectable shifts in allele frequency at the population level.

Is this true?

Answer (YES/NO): NO